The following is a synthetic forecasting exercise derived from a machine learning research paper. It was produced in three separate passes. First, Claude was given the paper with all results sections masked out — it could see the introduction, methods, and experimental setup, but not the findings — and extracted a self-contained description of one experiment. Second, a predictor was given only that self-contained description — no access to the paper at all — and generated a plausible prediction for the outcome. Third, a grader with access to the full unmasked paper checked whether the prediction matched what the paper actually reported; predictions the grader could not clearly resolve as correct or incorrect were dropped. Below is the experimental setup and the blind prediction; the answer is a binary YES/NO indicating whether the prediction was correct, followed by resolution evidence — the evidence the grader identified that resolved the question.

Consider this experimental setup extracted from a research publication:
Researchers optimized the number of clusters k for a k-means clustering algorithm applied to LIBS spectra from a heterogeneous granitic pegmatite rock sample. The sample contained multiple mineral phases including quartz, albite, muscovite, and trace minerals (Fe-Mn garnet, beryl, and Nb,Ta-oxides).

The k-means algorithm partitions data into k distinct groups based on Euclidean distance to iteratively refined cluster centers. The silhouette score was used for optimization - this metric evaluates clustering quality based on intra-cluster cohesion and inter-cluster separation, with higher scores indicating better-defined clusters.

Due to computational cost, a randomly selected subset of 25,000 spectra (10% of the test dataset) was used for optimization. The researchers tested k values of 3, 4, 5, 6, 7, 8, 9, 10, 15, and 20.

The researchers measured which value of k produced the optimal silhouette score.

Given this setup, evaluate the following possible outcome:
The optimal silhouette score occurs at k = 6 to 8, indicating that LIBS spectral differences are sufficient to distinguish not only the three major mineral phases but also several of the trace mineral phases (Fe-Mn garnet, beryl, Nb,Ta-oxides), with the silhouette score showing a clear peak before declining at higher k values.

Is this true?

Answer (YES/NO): NO